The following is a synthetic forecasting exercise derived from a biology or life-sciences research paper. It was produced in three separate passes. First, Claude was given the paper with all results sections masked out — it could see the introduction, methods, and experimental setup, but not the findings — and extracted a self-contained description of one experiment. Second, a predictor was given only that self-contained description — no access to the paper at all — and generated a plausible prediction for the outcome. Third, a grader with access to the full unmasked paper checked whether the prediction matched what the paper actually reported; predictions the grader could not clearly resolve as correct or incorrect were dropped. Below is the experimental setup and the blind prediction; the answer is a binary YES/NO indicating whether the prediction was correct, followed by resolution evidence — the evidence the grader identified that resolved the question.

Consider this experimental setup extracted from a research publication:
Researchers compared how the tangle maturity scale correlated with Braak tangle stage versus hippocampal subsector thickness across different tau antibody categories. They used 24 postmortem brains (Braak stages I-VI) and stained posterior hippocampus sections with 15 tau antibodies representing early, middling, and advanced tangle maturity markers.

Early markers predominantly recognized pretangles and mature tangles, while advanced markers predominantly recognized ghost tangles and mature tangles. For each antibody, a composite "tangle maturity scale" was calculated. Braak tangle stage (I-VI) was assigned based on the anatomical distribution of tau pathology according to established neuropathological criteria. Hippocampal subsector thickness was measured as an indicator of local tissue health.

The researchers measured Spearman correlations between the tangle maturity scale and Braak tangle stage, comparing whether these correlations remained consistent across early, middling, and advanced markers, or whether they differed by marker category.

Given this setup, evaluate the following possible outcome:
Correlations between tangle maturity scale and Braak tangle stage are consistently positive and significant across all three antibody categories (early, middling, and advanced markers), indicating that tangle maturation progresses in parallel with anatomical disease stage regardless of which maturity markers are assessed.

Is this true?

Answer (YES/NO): YES